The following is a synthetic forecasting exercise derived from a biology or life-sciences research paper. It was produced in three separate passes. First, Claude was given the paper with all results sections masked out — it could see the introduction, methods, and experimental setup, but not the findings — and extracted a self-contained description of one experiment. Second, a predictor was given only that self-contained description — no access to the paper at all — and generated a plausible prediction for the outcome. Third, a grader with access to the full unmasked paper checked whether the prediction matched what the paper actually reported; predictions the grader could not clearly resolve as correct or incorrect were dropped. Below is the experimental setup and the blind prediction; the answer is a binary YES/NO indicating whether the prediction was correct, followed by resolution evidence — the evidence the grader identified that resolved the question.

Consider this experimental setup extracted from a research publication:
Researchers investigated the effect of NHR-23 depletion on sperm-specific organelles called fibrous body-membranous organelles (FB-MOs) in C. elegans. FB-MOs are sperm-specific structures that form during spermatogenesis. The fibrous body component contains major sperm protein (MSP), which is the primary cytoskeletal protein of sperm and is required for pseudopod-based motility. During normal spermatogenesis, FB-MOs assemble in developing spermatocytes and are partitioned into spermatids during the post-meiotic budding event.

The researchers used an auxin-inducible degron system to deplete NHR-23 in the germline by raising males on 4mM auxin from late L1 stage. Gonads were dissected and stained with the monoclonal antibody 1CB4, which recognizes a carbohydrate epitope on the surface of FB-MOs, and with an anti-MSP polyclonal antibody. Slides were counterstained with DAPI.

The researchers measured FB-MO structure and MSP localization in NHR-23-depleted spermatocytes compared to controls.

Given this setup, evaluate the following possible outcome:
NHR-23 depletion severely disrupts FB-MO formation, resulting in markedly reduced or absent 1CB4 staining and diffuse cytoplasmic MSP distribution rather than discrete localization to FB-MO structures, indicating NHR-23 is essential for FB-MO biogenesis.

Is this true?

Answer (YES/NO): NO